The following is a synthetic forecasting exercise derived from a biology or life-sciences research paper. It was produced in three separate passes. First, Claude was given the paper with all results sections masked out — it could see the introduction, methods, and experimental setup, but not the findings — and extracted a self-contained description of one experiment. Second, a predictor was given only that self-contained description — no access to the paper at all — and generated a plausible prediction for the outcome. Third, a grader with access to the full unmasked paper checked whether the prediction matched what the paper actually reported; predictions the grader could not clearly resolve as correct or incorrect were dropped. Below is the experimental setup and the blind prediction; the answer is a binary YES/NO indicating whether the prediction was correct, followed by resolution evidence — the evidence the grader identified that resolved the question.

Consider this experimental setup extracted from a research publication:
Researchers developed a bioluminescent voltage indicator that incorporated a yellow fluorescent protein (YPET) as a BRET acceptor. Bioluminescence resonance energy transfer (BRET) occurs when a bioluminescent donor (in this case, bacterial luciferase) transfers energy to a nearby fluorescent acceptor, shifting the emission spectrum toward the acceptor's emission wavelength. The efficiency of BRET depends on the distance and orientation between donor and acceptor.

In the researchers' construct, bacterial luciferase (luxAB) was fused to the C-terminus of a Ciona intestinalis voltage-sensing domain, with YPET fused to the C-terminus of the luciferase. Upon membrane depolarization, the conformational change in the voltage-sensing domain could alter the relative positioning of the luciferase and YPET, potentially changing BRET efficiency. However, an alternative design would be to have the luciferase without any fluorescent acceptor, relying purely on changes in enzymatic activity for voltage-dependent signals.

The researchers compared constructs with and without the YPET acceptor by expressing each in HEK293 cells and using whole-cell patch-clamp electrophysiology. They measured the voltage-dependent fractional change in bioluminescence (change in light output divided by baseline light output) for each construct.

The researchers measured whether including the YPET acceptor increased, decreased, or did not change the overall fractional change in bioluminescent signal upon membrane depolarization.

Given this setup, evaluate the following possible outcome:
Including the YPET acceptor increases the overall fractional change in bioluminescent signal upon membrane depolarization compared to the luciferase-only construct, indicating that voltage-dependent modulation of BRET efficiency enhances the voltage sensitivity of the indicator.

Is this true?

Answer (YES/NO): NO